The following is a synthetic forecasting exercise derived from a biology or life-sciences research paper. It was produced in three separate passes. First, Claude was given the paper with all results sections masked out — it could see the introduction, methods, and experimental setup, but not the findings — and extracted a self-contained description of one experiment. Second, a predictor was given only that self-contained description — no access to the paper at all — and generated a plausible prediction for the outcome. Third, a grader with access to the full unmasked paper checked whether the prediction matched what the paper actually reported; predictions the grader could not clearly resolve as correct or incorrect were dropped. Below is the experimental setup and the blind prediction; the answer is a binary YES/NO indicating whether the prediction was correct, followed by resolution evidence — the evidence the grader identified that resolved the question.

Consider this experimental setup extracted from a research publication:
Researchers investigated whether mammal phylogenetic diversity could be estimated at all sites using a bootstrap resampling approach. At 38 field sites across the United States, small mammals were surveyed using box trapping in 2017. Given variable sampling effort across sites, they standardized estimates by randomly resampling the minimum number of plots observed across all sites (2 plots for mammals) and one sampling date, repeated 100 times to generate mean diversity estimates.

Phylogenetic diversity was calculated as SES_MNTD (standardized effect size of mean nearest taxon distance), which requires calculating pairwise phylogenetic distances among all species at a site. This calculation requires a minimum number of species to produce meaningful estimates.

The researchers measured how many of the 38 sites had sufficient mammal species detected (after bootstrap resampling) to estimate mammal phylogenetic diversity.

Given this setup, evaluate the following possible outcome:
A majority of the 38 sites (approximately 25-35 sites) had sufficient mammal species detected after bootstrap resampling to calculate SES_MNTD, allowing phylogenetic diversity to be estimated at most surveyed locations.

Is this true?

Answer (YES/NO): NO